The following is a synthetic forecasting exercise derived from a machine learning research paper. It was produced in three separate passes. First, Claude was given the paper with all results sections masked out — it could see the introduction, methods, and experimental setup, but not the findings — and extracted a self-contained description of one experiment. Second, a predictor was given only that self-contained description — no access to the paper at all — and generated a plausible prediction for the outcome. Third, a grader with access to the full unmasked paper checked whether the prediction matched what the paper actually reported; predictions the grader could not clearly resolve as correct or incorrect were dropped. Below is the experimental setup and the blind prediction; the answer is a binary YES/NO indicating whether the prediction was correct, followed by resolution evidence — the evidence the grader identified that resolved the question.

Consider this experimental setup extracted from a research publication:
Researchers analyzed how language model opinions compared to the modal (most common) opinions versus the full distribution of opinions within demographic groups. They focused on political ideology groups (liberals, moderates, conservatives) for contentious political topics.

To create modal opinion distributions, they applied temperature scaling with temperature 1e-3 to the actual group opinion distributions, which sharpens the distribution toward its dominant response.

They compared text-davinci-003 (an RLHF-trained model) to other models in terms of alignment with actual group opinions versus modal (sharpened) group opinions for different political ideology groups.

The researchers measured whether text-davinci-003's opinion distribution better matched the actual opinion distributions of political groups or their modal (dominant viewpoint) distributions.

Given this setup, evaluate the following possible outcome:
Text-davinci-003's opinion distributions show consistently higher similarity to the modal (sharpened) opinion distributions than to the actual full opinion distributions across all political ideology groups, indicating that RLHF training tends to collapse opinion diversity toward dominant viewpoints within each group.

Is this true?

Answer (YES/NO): NO